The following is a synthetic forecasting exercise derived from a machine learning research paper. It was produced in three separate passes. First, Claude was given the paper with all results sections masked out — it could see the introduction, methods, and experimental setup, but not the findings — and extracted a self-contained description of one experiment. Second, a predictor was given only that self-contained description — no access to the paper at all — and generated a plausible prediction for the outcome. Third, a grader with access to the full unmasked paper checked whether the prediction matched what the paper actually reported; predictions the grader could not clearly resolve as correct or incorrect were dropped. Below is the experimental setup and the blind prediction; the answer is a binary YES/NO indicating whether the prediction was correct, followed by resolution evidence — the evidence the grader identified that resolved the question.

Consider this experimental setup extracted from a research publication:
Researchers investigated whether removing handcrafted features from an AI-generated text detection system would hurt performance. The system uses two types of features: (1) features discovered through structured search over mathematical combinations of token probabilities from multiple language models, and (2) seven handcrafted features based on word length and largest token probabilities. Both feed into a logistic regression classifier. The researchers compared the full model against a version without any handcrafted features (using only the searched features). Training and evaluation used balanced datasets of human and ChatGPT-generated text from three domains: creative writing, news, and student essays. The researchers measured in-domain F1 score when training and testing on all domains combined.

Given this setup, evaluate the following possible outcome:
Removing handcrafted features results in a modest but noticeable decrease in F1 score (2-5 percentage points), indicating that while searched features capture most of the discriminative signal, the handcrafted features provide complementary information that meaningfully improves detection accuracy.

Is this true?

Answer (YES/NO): NO